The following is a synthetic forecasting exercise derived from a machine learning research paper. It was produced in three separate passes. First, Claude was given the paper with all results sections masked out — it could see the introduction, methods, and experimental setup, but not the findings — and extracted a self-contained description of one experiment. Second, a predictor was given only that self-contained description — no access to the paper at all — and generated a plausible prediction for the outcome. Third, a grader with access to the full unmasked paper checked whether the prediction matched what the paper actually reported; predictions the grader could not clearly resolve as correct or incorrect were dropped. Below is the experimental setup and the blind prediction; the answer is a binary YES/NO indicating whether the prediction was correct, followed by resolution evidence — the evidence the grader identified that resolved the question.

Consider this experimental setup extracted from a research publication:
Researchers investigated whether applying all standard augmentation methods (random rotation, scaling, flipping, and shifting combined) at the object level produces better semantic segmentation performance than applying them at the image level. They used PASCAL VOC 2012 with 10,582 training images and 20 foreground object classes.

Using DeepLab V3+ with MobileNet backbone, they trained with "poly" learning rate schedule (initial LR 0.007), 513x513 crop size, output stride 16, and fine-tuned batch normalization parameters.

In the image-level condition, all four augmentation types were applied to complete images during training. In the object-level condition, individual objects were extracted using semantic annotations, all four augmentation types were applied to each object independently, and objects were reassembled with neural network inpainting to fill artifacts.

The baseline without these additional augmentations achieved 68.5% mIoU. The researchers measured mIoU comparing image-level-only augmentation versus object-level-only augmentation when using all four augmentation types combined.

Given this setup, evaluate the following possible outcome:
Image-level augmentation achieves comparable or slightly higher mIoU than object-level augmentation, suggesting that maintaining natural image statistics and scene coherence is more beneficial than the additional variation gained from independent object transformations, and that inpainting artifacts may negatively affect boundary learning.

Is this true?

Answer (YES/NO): YES